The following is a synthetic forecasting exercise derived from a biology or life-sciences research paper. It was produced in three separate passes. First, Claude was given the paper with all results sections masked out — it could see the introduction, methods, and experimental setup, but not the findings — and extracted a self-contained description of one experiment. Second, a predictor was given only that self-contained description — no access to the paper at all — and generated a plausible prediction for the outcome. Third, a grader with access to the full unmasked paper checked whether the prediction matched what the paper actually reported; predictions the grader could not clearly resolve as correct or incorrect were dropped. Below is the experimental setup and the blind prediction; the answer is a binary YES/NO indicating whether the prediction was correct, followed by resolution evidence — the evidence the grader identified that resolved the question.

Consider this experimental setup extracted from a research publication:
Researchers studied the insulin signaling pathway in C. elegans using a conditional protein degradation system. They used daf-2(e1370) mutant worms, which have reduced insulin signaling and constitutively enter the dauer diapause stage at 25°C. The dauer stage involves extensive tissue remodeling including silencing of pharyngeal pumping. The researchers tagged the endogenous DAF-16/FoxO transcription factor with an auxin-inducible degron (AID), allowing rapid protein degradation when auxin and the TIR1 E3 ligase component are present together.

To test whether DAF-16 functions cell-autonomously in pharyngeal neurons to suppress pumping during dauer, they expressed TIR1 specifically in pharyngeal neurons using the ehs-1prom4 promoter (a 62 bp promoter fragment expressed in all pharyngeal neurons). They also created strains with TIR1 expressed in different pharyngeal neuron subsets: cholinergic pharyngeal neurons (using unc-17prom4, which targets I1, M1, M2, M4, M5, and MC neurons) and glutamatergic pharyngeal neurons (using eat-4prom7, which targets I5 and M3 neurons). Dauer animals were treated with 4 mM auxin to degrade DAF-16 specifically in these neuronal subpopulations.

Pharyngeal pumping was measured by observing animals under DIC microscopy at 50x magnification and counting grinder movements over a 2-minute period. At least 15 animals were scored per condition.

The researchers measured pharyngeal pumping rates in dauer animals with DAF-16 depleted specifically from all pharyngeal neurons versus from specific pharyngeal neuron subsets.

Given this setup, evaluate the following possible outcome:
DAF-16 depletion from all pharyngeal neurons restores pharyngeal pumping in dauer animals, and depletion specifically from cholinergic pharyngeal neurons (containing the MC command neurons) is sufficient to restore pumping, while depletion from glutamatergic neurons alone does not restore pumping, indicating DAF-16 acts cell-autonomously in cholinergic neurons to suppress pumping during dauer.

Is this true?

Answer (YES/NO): NO